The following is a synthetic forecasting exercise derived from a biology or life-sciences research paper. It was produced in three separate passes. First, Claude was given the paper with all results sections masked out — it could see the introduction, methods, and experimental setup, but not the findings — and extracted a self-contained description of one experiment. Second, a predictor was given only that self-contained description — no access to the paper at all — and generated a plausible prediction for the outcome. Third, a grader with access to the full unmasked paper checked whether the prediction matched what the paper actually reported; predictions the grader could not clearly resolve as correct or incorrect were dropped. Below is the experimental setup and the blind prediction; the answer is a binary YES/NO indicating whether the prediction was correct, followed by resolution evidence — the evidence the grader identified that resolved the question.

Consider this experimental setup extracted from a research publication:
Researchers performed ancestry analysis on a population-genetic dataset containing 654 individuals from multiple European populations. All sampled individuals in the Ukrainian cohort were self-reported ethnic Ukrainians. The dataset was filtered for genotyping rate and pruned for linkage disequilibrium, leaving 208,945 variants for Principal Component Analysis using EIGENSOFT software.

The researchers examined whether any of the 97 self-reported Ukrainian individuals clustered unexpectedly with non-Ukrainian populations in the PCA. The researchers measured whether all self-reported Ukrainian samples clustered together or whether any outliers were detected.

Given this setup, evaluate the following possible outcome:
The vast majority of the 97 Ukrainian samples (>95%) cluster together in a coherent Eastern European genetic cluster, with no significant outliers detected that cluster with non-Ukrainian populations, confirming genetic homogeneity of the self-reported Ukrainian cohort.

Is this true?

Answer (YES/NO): NO